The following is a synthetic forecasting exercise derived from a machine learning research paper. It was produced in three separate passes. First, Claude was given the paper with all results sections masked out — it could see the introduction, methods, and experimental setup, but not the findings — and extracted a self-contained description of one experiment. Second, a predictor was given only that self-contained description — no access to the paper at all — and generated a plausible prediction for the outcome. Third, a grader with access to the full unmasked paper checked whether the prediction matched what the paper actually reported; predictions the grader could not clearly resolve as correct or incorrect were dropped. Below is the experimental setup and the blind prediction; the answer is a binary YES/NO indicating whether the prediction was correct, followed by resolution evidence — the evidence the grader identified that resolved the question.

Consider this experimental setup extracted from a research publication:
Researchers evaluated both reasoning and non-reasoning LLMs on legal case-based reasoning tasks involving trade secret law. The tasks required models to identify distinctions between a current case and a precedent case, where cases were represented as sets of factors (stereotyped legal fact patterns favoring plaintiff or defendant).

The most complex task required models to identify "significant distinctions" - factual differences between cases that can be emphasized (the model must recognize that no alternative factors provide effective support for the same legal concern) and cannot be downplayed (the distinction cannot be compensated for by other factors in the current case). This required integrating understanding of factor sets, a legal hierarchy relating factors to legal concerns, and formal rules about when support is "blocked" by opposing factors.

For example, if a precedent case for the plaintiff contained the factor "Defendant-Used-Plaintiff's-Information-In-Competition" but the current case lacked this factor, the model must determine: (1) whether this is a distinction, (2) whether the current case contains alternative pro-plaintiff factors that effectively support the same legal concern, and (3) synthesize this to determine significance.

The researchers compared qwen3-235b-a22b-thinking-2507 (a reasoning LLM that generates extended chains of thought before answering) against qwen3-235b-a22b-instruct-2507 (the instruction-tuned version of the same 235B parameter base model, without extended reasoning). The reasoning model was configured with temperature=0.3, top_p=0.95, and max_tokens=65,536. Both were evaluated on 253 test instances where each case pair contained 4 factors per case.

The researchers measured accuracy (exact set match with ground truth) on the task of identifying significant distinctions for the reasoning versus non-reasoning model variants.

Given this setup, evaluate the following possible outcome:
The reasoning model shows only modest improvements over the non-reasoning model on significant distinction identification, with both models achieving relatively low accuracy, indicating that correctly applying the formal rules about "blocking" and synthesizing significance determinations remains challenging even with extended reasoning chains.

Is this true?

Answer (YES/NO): NO